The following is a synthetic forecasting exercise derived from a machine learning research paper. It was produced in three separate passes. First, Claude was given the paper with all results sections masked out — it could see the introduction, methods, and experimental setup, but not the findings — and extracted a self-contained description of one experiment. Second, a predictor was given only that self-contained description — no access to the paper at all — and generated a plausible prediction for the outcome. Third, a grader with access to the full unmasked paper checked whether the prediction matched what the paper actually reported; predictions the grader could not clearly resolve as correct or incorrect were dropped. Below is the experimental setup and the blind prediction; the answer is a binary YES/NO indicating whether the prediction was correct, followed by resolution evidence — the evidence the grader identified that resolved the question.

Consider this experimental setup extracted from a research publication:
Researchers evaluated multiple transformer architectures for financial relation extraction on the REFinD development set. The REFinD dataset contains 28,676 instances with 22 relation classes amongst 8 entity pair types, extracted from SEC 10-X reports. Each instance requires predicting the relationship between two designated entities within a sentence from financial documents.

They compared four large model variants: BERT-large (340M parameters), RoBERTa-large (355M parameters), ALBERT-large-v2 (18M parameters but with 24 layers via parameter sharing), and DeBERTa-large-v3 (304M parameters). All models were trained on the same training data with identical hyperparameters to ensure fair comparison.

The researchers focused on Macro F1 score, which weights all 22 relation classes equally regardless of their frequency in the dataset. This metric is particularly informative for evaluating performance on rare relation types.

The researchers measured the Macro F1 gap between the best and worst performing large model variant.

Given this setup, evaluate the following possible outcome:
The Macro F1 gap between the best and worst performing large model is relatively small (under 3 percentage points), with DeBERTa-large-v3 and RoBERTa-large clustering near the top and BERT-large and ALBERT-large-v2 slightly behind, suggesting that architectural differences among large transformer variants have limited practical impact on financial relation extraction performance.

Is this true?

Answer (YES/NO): NO